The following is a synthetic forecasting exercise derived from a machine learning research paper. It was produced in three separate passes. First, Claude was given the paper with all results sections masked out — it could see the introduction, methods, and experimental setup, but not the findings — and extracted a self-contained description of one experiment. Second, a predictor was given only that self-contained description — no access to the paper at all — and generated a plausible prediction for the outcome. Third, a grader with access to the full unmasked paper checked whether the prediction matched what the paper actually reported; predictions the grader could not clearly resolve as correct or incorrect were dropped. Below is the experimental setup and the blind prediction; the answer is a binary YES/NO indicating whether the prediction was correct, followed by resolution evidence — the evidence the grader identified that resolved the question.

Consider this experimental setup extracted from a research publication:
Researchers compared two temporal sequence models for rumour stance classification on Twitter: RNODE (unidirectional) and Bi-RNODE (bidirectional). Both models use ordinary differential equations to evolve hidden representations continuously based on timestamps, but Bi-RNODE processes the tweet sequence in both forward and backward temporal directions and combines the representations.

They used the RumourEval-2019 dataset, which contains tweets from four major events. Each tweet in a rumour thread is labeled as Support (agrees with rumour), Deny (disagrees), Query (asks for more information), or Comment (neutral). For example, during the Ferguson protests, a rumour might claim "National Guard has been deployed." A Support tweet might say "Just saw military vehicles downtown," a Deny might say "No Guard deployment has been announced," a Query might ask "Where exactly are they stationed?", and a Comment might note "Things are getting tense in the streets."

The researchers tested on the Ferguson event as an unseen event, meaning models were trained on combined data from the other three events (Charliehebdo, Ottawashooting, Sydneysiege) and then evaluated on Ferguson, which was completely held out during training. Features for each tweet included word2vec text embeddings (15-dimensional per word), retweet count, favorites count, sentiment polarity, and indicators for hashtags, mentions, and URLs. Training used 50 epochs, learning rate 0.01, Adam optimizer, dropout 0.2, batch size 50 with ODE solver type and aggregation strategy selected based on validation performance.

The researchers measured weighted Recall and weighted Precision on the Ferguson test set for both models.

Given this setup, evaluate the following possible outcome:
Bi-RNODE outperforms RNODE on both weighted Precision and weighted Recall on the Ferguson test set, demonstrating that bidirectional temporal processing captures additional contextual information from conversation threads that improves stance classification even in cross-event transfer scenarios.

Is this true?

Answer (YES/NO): NO